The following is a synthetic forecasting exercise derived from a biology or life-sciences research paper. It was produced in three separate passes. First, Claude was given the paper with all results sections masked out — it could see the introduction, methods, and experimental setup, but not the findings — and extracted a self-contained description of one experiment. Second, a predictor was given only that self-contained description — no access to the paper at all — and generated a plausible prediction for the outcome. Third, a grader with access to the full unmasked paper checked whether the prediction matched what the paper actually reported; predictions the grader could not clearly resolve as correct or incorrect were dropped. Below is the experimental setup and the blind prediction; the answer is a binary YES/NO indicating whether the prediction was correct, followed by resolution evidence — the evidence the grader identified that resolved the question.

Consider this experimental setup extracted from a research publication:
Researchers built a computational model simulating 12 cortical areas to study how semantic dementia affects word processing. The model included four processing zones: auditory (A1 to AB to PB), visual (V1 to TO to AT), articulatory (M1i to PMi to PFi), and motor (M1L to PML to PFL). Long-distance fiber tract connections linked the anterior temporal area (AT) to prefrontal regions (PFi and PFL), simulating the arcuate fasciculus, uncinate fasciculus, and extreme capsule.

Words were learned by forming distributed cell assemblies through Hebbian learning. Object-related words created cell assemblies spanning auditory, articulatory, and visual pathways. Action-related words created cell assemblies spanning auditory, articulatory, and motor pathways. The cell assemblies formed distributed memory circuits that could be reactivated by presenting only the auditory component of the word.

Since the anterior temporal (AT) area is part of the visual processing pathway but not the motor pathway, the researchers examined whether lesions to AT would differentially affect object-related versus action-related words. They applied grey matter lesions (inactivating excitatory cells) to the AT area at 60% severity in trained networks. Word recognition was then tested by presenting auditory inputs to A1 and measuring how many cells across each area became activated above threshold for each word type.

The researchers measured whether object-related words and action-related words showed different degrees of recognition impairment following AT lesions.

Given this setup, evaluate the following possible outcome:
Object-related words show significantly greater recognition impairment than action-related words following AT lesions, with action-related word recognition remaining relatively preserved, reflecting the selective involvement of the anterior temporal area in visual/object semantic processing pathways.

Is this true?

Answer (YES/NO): YES